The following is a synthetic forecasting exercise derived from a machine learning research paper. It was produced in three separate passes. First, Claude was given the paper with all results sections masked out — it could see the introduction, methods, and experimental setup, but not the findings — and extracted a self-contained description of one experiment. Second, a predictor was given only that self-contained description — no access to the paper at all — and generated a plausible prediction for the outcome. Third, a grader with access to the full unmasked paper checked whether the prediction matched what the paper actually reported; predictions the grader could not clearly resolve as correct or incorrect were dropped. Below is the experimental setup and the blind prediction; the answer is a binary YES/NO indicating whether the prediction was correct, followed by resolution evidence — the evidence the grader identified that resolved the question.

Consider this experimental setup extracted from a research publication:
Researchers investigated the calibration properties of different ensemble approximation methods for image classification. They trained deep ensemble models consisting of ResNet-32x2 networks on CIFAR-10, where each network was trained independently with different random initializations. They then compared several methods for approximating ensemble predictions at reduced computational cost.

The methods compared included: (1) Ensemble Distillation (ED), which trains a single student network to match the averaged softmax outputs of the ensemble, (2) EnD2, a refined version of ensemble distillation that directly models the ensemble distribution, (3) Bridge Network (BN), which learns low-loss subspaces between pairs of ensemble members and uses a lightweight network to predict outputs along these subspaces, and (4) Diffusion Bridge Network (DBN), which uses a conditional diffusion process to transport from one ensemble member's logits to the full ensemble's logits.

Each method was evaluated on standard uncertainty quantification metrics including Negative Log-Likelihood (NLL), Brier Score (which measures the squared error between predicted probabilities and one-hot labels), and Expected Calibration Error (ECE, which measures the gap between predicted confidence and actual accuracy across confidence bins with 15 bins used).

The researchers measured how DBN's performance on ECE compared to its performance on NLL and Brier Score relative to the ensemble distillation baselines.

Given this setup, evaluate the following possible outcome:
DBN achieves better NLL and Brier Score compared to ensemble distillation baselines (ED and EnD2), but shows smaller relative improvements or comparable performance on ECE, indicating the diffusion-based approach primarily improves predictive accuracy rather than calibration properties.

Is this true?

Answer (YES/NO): YES